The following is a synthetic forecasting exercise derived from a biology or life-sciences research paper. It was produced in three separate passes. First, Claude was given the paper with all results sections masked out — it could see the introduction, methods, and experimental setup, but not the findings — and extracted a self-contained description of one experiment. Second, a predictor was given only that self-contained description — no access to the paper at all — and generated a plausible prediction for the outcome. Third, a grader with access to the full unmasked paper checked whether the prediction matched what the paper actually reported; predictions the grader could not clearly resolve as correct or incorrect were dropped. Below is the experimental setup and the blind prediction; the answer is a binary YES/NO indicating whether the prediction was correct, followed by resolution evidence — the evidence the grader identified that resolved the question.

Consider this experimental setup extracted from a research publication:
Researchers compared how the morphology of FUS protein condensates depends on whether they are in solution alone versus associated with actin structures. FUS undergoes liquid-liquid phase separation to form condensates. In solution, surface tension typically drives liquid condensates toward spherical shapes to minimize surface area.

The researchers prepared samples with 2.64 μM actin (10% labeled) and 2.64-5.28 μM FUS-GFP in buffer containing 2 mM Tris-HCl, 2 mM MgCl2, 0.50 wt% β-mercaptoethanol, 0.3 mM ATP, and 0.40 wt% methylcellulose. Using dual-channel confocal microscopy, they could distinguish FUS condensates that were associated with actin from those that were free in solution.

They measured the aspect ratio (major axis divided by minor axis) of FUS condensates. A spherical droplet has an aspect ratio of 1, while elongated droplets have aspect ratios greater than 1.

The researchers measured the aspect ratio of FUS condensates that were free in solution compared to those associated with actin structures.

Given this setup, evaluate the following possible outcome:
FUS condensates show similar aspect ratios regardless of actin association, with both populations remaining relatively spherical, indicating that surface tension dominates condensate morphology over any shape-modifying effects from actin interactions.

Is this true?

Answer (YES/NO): NO